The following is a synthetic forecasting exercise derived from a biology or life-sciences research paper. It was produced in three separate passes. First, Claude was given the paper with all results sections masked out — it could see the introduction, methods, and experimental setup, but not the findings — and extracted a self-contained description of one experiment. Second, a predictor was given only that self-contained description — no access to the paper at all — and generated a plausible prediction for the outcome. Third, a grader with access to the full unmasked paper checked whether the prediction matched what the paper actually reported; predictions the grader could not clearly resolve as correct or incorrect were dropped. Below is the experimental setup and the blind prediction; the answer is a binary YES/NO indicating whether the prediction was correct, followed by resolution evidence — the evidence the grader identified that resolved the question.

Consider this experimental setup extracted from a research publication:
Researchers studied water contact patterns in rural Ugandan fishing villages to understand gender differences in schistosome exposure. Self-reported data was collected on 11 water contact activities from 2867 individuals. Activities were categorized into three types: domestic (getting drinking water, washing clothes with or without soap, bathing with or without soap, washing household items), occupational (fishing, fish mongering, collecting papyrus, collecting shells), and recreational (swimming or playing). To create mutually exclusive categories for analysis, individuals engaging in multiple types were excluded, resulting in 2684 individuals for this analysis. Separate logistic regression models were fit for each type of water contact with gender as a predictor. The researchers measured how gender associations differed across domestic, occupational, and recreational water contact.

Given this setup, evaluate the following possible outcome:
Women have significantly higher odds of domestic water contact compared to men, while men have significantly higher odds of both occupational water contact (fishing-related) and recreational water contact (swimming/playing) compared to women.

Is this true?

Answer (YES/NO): YES